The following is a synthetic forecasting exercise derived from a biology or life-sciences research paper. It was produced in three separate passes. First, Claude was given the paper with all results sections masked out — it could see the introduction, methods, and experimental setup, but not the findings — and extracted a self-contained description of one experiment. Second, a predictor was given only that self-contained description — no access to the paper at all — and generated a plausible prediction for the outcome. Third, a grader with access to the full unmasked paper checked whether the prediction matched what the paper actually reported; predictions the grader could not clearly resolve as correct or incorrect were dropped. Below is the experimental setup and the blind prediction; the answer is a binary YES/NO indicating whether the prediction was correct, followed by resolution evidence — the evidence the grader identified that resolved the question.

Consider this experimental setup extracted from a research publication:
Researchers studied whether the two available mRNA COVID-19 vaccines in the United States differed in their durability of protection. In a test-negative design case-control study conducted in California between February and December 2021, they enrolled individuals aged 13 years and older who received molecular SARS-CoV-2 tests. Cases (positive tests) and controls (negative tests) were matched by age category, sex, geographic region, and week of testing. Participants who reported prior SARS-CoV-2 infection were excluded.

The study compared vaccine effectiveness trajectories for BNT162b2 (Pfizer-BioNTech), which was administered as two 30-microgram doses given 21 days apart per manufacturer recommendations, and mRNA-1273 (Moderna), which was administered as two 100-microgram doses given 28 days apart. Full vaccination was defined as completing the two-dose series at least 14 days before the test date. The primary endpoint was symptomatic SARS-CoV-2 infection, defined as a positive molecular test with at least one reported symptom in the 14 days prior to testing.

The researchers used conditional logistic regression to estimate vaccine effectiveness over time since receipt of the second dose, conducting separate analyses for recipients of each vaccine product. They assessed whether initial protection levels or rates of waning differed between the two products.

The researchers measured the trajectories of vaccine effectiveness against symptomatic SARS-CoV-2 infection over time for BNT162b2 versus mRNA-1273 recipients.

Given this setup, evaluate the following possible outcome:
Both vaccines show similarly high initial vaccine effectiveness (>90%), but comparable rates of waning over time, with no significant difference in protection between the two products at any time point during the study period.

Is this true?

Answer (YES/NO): YES